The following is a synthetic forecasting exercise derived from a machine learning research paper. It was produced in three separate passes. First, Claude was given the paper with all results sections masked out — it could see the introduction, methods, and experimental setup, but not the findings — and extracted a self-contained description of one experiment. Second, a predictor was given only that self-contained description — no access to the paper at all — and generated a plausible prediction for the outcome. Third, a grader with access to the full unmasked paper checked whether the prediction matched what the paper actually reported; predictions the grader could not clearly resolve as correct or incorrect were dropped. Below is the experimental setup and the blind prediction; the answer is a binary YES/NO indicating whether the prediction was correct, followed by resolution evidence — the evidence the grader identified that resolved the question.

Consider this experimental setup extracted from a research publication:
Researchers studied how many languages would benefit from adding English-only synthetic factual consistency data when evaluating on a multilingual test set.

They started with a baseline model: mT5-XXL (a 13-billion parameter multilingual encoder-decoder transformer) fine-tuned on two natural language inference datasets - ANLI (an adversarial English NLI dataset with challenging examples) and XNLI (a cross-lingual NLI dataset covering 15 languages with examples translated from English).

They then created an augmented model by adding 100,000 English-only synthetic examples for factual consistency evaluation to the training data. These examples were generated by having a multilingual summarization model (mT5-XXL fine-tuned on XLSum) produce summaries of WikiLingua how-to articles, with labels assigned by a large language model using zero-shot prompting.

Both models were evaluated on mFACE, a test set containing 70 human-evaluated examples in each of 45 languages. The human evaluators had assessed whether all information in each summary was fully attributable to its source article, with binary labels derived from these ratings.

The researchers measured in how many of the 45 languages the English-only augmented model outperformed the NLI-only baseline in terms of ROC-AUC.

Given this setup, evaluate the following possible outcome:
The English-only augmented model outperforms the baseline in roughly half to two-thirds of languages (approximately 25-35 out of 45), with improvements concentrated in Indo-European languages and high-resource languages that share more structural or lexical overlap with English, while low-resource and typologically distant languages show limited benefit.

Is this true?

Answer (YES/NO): NO